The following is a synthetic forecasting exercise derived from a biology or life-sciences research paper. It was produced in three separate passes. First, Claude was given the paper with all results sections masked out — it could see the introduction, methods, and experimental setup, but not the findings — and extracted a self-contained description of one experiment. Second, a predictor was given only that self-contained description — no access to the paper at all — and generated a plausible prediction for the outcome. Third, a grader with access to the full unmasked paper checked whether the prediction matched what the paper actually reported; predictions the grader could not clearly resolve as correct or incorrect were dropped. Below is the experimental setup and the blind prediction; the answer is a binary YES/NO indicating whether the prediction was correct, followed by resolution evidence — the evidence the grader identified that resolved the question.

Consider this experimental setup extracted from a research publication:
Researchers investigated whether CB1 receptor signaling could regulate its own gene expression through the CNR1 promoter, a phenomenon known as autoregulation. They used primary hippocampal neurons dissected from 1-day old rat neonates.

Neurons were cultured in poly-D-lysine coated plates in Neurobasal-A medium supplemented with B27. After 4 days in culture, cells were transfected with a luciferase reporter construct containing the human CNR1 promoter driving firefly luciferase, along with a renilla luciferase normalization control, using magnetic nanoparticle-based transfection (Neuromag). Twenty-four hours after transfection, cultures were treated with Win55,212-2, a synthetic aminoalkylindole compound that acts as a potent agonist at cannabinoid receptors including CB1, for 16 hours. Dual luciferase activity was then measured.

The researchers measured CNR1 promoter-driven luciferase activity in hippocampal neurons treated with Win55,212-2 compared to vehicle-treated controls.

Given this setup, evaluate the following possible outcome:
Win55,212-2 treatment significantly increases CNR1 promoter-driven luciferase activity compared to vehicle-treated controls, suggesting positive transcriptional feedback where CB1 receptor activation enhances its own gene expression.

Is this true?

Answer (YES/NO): YES